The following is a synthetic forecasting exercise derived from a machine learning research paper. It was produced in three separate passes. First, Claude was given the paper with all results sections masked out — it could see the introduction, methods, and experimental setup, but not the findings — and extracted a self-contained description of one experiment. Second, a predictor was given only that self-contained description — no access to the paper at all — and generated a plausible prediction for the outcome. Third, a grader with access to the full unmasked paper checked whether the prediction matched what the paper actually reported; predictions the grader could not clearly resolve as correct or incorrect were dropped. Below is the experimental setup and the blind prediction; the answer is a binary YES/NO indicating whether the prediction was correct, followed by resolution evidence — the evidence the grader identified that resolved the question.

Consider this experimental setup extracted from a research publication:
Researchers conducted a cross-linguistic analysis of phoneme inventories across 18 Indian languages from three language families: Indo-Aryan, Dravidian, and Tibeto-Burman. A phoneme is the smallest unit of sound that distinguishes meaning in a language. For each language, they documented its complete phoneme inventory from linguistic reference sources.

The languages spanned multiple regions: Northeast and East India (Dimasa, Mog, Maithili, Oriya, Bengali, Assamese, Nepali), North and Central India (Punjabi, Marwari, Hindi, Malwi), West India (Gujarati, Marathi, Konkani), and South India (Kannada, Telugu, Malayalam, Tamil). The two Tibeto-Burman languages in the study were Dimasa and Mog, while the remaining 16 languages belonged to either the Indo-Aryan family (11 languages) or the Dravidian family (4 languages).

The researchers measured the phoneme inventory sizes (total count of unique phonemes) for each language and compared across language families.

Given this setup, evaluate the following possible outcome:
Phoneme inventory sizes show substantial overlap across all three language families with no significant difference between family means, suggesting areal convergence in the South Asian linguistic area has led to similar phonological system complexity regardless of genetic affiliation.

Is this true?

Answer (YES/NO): NO